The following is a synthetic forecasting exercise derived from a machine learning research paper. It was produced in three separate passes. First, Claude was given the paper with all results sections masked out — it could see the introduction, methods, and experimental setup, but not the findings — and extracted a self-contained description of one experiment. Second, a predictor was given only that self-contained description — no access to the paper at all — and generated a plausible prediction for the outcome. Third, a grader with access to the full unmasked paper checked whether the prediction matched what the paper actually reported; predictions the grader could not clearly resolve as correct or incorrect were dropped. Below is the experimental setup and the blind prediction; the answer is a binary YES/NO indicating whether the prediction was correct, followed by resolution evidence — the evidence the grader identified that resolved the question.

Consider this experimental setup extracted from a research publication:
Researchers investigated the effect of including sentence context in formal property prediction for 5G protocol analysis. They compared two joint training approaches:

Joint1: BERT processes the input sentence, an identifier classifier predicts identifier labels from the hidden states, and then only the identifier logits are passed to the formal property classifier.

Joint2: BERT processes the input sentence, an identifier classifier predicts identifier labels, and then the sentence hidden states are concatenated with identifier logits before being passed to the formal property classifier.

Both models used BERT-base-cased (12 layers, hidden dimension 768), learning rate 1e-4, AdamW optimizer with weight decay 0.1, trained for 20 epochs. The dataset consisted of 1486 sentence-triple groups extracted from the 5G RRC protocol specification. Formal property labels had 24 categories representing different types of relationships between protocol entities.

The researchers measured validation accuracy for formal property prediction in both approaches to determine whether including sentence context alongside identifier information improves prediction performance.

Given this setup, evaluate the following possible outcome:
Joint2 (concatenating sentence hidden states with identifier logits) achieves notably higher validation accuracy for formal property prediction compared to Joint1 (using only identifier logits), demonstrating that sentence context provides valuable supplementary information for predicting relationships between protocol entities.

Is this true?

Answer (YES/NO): YES